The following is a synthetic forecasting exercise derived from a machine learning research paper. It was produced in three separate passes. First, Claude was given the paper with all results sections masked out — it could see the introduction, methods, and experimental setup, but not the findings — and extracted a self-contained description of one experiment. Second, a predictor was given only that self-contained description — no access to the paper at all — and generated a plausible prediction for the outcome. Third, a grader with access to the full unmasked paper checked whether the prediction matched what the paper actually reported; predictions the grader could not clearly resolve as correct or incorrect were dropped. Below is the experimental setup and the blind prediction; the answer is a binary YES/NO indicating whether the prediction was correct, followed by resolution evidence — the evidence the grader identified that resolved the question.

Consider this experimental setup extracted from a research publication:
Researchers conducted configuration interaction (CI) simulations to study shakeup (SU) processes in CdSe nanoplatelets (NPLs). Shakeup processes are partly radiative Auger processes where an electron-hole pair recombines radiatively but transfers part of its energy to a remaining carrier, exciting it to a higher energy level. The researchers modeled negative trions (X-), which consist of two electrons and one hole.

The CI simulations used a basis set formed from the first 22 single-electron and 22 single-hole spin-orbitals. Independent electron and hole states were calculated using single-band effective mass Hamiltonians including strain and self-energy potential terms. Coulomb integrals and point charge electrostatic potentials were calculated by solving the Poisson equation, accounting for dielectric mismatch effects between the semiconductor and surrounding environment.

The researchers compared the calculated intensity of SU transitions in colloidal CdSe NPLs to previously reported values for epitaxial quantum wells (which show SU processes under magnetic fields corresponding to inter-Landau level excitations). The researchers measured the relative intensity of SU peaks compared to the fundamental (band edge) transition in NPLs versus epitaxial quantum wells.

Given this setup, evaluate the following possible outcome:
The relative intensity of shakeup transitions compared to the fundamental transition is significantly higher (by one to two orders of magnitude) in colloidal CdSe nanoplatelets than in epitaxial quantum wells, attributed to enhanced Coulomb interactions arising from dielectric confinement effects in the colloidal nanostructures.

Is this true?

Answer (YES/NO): YES